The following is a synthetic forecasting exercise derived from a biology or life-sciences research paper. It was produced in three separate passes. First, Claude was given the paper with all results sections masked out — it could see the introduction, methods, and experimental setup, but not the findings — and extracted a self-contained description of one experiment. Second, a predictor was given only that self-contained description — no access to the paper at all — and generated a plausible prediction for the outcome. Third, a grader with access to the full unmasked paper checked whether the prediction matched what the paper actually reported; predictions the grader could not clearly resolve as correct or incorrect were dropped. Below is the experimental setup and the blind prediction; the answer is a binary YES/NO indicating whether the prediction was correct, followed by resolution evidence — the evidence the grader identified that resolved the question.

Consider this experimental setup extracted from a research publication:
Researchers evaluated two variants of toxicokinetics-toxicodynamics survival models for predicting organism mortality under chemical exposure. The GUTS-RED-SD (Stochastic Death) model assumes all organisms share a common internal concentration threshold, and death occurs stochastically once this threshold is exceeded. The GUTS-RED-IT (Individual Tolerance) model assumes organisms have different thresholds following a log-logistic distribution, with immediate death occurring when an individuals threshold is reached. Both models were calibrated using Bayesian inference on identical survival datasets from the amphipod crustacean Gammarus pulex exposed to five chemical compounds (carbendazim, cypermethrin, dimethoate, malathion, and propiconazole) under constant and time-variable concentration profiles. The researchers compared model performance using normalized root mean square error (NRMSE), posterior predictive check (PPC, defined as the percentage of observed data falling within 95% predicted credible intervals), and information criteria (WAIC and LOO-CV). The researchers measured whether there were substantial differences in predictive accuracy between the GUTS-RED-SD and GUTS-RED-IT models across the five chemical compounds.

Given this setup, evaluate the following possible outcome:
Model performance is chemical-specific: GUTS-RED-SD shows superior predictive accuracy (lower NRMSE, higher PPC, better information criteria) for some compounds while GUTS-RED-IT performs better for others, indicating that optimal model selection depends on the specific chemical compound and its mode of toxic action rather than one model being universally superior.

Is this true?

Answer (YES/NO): NO